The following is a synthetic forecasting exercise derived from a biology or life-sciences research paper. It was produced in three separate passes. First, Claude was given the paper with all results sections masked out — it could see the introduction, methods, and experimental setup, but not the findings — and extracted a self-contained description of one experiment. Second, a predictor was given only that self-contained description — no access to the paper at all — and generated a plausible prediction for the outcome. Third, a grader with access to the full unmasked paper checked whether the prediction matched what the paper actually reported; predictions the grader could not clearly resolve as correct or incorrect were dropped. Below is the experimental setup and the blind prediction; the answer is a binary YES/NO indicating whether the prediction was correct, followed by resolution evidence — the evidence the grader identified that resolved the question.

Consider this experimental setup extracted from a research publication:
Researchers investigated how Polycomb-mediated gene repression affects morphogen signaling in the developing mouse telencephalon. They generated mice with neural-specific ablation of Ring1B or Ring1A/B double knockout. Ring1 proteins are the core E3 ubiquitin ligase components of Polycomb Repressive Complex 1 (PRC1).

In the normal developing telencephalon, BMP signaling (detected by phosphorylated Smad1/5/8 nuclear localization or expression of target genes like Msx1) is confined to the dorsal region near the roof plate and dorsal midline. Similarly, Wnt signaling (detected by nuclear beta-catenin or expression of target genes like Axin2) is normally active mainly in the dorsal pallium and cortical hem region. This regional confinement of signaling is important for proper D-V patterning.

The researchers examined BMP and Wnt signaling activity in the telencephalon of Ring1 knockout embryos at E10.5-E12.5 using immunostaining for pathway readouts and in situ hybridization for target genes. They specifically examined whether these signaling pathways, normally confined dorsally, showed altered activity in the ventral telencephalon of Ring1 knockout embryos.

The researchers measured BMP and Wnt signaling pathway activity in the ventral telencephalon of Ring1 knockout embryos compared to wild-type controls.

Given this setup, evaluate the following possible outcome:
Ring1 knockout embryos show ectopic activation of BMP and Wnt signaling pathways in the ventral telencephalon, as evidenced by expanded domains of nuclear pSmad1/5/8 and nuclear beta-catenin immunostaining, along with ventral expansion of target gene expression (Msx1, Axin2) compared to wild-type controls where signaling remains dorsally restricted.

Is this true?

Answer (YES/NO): NO